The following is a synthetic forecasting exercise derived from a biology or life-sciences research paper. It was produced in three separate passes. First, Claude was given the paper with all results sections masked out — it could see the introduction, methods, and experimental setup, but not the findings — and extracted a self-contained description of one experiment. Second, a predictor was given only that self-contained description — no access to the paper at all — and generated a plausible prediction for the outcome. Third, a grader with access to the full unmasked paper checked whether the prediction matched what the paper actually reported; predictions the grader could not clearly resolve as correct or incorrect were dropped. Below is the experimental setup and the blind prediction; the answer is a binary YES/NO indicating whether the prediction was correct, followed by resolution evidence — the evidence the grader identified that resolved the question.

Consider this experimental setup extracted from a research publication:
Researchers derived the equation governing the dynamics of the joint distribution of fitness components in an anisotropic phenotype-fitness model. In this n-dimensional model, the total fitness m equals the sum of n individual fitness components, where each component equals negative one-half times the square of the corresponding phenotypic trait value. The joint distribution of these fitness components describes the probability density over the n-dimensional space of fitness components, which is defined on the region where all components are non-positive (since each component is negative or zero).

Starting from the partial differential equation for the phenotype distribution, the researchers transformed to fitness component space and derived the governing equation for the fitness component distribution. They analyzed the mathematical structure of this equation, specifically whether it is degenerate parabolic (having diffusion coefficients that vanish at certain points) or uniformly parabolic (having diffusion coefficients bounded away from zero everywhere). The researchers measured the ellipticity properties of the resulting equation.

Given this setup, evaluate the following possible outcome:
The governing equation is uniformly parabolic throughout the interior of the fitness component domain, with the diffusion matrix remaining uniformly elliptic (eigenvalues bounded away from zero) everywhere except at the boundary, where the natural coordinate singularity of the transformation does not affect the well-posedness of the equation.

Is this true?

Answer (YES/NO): NO